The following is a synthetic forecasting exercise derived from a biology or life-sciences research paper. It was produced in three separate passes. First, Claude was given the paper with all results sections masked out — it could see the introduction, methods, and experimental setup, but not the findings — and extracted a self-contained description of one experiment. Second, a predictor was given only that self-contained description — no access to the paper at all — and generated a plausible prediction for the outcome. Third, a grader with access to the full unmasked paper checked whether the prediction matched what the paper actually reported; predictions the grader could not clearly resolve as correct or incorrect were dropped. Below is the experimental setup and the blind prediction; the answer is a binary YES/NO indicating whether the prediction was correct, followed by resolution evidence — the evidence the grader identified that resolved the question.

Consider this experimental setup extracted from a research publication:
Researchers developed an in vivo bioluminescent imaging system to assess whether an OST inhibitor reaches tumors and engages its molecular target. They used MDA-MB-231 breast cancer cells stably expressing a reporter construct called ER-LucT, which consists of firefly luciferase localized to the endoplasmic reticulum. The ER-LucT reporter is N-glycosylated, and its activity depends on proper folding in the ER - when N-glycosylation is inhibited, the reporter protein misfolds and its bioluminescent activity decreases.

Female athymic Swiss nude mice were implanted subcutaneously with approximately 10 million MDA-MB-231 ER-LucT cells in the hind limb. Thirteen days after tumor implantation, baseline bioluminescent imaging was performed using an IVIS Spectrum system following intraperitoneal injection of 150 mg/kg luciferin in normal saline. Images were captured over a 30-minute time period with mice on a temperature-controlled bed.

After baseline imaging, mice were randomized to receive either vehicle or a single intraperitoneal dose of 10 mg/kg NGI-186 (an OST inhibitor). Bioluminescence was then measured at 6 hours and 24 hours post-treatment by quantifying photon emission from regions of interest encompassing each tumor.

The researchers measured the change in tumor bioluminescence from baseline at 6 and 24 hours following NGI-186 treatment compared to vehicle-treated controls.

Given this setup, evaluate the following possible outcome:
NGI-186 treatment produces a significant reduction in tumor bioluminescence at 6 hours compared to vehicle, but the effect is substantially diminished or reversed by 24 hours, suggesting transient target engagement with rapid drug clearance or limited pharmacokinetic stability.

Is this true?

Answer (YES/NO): NO